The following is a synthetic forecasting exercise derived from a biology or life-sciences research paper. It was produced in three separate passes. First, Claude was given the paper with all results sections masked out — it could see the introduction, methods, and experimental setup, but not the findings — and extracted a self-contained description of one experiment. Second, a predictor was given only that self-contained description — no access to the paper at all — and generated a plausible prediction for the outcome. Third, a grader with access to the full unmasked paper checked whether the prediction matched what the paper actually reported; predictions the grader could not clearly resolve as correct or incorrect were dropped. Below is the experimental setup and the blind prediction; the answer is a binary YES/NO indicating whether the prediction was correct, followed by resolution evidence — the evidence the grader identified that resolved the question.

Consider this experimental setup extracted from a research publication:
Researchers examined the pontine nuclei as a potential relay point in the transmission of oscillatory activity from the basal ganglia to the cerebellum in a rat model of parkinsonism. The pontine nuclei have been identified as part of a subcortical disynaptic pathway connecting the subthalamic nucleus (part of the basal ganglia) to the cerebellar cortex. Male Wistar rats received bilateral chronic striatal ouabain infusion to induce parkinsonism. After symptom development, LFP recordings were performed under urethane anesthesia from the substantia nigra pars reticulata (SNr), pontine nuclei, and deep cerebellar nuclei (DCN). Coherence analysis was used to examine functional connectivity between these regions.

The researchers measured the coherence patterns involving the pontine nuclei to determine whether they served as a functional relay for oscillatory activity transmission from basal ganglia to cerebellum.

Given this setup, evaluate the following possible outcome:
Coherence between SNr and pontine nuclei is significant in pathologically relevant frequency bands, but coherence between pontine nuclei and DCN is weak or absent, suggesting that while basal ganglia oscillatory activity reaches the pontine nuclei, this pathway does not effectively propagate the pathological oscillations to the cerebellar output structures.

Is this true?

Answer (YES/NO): NO